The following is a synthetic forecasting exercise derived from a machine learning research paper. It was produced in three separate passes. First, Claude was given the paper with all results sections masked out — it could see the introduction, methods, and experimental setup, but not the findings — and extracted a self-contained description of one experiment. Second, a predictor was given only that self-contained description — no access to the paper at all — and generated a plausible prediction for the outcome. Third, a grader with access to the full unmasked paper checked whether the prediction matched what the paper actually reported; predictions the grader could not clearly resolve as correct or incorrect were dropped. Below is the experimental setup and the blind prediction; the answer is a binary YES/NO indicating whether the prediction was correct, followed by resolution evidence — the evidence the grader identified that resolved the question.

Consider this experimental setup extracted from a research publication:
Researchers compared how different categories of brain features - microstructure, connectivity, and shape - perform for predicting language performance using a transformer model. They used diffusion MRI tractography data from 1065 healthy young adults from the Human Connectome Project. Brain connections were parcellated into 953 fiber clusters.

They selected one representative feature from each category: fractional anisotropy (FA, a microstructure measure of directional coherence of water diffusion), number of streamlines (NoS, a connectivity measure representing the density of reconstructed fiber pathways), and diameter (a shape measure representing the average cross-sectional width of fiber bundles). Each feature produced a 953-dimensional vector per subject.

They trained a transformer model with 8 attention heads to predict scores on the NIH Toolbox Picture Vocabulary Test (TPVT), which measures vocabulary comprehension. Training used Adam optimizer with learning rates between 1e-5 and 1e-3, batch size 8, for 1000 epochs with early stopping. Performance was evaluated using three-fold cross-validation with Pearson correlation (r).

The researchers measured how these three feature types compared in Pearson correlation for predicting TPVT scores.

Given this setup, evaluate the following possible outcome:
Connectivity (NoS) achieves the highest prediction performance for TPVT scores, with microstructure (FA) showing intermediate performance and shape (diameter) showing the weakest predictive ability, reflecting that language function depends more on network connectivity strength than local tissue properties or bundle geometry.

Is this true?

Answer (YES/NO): NO